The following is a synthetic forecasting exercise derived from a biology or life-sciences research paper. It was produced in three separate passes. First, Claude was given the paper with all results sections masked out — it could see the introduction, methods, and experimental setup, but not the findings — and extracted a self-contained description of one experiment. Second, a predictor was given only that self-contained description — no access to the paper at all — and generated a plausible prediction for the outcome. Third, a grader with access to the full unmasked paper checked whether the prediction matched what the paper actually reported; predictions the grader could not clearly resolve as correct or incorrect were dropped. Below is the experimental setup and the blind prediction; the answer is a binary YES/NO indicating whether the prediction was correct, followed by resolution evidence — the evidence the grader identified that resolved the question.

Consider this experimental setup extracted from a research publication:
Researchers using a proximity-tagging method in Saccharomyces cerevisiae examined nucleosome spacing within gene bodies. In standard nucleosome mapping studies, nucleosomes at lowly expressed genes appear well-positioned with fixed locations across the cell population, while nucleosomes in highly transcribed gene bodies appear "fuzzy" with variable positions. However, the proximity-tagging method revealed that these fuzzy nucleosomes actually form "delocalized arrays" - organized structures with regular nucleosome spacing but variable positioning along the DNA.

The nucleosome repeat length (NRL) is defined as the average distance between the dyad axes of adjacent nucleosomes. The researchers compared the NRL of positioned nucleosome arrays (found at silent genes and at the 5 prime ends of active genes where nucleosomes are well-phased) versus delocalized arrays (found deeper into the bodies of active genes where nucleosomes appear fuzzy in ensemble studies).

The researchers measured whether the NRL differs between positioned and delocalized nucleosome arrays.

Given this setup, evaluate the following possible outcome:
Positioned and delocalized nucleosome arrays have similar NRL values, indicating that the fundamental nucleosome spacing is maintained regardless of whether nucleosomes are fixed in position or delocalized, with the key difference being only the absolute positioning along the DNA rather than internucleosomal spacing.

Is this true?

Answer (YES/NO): YES